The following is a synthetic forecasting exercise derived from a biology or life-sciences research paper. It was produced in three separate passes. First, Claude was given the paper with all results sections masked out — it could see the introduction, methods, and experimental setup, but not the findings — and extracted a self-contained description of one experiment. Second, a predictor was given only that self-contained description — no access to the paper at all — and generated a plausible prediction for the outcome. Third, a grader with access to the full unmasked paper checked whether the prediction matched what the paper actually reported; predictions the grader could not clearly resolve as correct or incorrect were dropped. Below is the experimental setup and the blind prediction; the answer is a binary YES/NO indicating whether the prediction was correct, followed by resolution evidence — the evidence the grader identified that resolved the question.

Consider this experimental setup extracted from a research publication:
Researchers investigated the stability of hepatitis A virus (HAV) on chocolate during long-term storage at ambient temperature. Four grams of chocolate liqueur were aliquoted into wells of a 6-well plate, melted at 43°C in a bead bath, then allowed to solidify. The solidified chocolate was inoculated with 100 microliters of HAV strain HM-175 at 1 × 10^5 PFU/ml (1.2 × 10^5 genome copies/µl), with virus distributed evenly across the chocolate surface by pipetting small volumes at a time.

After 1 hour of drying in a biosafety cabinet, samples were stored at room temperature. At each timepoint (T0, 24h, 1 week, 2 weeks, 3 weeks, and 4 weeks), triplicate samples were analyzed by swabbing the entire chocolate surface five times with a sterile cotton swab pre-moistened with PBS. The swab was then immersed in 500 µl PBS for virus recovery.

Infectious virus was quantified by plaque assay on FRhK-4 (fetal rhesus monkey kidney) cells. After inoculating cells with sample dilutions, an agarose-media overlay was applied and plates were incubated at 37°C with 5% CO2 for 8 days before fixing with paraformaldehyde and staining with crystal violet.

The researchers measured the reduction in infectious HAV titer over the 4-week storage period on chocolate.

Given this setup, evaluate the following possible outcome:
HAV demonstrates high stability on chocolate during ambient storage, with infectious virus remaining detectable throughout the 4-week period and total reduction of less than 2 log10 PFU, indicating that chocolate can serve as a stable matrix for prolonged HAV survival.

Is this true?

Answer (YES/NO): YES